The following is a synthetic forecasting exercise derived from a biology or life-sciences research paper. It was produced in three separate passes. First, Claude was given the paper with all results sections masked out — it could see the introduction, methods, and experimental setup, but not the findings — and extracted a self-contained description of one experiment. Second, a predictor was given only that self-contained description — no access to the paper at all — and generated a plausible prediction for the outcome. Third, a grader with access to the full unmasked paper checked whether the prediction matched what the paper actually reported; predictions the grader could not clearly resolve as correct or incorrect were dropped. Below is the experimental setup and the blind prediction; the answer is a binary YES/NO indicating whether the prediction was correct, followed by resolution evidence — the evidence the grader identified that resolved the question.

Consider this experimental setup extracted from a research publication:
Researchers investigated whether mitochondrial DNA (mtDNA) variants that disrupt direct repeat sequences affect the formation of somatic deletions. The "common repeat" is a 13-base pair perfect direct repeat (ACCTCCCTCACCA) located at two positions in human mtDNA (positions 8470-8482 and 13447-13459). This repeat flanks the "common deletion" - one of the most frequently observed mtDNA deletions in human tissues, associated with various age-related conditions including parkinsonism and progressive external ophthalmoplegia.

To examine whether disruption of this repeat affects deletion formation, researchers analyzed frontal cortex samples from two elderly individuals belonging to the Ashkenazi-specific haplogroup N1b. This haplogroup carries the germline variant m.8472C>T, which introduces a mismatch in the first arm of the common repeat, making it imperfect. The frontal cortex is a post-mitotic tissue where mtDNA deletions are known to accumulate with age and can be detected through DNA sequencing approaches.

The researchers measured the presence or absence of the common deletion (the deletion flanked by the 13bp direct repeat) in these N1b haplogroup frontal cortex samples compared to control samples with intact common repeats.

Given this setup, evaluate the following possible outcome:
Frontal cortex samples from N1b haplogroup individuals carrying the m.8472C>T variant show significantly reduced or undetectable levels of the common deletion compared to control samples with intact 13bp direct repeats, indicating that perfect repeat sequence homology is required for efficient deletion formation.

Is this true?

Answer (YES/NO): YES